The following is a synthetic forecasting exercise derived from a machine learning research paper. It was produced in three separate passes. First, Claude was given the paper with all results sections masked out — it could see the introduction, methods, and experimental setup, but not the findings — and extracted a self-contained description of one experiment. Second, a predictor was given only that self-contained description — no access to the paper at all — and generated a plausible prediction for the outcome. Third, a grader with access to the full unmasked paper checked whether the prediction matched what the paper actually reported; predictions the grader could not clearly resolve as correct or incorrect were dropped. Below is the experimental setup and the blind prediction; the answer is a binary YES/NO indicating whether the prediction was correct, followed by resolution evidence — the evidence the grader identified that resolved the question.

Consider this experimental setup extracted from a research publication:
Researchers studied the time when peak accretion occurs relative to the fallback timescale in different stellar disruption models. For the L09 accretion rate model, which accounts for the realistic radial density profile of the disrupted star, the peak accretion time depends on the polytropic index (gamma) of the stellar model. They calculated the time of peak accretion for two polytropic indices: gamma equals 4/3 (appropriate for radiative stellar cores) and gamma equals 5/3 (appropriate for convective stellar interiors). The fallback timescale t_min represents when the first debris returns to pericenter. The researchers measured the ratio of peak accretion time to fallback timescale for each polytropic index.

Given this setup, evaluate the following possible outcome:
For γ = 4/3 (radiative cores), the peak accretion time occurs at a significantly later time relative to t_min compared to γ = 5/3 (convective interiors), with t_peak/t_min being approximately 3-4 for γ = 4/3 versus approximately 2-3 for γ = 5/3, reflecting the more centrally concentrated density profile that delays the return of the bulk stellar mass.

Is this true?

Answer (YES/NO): NO